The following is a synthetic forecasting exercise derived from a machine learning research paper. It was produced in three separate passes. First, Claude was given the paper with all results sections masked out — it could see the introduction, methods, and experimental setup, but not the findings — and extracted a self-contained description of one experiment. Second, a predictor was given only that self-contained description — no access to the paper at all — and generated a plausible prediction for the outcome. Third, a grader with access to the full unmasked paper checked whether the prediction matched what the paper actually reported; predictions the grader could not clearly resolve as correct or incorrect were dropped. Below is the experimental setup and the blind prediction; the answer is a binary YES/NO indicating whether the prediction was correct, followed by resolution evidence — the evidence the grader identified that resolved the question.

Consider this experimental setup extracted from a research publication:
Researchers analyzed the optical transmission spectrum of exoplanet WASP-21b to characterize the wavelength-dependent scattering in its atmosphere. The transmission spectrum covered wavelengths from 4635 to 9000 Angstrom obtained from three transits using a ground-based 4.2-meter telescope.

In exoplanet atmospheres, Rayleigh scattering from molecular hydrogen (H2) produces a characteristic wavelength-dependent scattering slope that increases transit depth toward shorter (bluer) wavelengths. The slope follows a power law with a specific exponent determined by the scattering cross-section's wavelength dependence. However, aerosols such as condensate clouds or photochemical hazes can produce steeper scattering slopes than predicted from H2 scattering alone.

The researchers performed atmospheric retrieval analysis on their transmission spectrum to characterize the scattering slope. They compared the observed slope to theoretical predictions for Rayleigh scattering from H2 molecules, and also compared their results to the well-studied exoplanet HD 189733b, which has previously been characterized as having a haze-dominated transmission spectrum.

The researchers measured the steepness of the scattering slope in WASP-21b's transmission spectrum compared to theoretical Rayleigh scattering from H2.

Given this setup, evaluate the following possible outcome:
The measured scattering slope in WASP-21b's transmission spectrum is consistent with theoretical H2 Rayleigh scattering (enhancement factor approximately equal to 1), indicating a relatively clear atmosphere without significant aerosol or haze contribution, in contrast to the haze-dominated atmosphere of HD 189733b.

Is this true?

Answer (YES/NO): NO